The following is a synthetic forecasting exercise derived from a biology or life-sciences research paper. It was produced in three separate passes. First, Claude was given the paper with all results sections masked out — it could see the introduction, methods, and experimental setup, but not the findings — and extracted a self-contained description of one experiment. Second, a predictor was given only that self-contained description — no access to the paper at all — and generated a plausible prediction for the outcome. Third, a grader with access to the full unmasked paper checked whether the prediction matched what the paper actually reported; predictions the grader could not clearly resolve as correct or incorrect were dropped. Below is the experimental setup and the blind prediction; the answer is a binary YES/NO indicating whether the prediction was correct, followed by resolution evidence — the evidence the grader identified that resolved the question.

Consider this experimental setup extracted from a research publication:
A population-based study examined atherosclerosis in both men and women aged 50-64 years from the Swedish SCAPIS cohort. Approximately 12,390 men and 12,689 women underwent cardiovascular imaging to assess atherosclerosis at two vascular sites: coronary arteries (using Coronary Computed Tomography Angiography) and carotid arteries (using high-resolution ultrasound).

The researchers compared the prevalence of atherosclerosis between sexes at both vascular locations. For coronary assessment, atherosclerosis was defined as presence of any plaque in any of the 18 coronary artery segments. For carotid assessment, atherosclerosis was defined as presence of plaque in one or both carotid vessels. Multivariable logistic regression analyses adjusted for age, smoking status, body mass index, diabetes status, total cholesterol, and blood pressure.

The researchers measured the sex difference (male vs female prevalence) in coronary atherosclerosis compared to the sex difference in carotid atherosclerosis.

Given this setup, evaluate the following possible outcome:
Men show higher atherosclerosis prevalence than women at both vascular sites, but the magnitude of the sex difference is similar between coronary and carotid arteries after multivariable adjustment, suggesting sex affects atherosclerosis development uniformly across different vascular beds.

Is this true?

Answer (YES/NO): NO